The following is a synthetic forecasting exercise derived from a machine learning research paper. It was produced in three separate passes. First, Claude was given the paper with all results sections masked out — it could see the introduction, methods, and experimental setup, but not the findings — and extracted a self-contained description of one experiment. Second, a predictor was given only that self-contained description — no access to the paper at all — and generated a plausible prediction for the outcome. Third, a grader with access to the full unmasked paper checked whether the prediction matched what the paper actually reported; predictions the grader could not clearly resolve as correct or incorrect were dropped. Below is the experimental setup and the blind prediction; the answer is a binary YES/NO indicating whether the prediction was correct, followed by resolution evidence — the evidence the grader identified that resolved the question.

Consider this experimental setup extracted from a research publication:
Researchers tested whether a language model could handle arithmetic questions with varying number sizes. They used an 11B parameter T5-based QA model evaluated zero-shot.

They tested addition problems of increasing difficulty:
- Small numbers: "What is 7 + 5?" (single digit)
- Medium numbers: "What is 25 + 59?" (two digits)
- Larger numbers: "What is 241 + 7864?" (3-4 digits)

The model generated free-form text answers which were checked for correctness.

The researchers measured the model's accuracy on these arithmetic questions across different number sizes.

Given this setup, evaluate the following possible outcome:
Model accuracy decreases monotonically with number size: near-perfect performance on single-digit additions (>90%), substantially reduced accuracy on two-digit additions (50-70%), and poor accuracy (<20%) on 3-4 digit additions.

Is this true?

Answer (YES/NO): NO